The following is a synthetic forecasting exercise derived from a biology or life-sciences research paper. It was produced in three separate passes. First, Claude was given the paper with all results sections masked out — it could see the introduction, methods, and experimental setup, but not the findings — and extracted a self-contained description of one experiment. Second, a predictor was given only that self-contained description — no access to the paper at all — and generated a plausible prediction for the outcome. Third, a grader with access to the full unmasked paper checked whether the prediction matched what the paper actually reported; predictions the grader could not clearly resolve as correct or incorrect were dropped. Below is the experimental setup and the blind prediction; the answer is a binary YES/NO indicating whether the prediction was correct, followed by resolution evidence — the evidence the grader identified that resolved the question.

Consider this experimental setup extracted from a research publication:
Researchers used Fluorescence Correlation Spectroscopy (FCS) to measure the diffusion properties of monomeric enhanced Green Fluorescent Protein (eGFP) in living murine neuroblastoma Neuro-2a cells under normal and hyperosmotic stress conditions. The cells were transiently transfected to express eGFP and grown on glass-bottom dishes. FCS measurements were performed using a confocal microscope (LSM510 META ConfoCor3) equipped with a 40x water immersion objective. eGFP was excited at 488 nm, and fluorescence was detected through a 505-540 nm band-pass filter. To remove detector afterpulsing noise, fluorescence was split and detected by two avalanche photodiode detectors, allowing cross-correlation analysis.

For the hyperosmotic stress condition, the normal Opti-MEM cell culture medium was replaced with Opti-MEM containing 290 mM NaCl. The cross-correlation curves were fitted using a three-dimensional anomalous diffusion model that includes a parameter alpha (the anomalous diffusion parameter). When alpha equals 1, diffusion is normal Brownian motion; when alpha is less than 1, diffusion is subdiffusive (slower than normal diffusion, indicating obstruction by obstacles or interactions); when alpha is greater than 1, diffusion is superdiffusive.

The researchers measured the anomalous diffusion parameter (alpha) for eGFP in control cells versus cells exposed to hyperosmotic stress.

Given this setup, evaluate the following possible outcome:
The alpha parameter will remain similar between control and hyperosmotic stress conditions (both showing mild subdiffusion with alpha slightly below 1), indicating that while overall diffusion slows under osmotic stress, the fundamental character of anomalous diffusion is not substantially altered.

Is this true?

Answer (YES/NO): NO